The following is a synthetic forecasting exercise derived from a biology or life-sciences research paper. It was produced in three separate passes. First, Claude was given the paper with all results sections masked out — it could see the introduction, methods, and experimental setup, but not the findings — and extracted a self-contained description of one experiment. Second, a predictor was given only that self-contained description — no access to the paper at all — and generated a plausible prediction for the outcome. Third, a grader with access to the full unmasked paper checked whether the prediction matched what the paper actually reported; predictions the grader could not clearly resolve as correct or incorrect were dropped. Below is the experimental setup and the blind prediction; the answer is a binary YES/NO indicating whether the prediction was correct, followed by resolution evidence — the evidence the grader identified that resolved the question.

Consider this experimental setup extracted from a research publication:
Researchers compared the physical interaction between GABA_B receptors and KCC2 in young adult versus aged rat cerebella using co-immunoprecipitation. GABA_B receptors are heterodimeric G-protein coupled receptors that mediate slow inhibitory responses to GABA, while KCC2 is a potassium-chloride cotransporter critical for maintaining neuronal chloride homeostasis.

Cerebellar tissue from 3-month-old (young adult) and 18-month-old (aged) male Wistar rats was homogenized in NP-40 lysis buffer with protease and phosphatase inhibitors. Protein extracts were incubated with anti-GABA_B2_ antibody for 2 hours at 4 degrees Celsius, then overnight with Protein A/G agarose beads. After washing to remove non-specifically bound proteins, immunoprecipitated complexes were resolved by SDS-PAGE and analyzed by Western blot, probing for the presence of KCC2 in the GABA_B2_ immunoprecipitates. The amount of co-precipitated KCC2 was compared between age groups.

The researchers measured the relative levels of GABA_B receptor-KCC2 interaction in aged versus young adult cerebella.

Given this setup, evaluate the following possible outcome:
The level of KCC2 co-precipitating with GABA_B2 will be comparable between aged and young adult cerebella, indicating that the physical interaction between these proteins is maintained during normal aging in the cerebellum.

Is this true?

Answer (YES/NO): NO